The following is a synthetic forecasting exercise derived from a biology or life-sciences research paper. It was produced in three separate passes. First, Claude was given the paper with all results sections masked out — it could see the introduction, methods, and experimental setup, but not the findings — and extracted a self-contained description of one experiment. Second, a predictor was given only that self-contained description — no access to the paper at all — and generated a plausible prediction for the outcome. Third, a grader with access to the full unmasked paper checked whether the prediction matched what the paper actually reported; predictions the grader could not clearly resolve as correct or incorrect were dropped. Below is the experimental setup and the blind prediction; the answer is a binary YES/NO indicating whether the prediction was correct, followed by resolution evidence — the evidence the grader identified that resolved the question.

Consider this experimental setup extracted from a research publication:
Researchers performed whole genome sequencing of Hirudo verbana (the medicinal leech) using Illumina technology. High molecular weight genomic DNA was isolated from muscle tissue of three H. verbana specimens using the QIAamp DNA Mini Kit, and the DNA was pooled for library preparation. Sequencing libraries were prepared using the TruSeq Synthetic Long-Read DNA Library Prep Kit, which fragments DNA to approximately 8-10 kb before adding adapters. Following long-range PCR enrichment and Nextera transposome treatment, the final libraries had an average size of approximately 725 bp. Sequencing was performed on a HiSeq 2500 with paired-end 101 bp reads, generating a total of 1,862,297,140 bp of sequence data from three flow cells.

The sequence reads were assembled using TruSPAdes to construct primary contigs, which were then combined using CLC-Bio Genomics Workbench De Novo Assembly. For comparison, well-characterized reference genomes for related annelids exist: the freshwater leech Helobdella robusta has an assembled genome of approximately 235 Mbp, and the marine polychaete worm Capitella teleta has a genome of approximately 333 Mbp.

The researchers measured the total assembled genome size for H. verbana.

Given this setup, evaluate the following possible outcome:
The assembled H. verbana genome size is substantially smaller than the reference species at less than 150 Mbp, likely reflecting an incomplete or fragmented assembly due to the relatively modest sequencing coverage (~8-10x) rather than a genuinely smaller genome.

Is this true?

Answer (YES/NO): NO